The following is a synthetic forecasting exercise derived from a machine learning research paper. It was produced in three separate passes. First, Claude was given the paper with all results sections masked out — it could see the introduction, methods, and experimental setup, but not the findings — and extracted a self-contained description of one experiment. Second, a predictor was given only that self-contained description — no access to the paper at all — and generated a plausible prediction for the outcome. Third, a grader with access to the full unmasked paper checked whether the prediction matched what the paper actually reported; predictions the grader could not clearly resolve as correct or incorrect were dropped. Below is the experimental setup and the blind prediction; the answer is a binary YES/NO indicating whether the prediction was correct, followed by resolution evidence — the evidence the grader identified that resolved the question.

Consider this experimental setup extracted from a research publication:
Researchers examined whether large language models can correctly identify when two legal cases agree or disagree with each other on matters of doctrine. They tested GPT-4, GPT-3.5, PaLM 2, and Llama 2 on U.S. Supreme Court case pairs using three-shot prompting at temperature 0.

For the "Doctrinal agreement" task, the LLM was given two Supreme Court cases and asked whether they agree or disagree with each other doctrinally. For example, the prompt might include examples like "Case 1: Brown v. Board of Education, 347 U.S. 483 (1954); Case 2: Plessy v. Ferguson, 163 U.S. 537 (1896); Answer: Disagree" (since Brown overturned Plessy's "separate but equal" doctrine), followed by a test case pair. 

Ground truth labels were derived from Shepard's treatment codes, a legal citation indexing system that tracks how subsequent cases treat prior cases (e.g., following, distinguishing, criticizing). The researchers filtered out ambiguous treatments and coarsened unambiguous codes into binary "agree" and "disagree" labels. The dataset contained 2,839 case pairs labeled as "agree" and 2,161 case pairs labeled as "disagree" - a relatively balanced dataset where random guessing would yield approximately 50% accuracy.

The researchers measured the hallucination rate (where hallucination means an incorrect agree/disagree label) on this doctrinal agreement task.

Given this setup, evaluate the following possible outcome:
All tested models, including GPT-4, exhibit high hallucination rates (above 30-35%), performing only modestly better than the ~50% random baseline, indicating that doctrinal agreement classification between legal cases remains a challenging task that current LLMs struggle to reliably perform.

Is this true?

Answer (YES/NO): NO